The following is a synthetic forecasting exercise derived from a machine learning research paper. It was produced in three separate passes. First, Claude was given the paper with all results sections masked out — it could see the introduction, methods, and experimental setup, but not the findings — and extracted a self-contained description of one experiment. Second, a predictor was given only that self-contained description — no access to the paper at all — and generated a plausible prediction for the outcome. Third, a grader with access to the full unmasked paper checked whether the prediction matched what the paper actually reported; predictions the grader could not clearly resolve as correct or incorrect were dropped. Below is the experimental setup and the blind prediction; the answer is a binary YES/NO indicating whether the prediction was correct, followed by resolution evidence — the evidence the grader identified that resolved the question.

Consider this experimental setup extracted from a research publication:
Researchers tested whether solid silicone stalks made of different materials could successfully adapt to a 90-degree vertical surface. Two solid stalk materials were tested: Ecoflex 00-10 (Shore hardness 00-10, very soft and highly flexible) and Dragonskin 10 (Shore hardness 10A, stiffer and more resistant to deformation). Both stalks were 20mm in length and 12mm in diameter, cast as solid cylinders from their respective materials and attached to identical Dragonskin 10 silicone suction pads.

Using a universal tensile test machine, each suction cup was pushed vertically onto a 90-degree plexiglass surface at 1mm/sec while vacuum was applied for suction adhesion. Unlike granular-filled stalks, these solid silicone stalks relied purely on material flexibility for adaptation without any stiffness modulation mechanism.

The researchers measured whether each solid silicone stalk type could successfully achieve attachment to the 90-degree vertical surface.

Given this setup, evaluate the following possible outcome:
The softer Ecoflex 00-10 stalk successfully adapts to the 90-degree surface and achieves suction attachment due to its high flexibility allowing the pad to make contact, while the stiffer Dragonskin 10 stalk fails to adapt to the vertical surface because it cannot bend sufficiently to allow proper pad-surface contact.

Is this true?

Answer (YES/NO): NO